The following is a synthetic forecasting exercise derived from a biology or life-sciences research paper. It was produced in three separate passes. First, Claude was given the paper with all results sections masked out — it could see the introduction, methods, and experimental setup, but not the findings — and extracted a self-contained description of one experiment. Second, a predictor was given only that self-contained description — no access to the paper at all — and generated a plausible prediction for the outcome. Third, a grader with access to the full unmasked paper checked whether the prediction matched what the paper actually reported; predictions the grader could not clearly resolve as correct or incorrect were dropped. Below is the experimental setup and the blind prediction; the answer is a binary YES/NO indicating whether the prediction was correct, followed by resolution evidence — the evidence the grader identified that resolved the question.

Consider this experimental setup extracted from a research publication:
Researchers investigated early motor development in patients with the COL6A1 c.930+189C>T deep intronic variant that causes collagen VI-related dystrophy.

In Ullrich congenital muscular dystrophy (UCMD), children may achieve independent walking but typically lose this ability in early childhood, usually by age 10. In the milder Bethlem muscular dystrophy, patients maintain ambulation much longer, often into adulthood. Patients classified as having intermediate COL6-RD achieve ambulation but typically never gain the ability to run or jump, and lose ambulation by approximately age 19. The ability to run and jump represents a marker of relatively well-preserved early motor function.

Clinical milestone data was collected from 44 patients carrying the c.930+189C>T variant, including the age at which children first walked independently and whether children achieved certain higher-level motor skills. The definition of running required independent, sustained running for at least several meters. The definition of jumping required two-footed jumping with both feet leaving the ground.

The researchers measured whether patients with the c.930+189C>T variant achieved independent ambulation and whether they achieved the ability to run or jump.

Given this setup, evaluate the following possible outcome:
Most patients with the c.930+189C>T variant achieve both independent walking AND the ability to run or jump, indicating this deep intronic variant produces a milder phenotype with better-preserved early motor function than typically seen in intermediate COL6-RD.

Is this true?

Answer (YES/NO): NO